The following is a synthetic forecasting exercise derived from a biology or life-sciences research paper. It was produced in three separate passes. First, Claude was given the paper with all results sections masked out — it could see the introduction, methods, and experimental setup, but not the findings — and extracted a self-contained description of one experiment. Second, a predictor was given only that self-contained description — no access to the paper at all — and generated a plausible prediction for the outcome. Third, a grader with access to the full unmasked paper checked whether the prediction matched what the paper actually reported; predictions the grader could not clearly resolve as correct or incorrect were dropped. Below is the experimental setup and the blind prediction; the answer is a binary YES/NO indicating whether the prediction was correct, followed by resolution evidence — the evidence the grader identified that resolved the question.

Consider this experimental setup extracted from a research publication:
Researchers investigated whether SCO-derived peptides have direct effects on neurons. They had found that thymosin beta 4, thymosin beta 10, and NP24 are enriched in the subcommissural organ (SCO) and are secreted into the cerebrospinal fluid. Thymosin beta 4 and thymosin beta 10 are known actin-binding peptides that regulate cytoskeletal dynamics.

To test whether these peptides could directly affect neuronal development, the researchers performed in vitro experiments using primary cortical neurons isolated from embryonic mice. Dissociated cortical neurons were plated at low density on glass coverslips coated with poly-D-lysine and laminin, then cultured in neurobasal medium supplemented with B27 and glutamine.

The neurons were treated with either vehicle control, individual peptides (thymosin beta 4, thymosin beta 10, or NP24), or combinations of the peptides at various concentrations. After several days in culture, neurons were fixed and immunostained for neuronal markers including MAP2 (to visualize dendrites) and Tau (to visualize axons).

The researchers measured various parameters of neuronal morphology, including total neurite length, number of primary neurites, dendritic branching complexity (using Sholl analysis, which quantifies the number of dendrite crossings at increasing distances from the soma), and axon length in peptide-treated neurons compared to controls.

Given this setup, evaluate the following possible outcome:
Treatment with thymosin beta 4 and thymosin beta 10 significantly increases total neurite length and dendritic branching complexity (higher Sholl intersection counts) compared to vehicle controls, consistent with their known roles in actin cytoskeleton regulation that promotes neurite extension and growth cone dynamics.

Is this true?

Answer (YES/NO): YES